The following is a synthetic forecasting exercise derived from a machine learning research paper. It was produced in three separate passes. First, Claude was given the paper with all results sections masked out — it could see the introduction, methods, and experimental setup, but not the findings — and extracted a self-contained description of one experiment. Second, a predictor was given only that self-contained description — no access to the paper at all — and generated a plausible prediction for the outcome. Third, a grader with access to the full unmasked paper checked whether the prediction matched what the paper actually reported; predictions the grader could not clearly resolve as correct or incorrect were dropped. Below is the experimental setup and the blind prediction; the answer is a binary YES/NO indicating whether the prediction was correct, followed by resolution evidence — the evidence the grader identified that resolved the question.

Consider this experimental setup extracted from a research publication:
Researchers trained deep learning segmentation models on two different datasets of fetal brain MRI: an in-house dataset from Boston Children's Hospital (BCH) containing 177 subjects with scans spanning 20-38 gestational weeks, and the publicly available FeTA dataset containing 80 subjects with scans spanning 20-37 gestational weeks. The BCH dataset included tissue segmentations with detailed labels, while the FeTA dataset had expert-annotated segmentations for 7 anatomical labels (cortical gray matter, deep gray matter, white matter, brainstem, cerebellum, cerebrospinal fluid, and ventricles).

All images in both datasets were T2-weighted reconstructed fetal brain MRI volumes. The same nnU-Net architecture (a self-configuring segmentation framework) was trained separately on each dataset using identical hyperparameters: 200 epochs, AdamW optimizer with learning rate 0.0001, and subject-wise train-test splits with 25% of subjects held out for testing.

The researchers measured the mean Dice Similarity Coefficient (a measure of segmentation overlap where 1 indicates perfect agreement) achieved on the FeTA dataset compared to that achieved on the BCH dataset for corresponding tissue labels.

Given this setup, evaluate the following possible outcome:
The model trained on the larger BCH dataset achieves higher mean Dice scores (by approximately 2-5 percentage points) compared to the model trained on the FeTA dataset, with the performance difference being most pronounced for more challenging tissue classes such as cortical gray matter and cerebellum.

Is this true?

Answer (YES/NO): NO